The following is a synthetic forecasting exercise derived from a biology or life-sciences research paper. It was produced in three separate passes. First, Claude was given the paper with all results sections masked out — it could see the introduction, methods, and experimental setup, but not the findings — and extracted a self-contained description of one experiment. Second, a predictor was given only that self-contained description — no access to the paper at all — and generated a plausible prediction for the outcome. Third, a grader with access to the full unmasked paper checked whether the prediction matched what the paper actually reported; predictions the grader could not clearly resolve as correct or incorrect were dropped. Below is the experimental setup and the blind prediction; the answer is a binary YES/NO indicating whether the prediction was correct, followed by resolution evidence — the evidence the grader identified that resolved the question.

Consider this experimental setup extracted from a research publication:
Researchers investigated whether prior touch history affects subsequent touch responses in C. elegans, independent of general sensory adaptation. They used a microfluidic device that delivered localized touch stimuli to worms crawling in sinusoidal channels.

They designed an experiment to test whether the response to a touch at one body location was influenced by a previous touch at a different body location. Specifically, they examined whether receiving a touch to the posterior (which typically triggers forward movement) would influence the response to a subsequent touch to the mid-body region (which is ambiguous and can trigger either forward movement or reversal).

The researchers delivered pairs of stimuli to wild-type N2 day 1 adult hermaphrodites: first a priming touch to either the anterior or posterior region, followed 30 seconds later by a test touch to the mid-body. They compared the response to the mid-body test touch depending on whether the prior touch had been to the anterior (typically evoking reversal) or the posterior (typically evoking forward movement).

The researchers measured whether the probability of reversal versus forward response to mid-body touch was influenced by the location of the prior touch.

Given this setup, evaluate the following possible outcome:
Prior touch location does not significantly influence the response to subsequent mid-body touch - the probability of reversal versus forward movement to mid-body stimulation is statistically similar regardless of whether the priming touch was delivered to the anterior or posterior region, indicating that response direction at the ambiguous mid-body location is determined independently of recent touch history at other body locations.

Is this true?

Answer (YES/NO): NO